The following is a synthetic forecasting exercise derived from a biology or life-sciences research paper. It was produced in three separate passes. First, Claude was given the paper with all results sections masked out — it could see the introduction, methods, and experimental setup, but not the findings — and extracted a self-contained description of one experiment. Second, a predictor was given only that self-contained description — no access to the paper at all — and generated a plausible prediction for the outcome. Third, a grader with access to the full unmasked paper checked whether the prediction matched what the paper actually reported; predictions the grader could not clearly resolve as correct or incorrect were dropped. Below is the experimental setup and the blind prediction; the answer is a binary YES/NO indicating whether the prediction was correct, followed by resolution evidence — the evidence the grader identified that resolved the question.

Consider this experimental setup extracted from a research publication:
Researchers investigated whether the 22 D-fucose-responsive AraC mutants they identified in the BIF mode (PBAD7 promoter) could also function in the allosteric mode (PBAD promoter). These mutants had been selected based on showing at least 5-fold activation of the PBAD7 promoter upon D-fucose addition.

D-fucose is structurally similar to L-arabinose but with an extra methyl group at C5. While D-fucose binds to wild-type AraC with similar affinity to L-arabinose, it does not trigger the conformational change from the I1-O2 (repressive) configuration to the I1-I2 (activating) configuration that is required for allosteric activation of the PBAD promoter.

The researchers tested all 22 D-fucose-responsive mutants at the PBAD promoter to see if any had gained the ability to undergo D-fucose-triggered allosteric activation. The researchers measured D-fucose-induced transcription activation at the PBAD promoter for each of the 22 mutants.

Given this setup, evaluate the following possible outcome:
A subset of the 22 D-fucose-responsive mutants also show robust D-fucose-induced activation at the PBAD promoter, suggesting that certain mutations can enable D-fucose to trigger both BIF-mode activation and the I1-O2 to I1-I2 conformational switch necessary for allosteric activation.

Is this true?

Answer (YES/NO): NO